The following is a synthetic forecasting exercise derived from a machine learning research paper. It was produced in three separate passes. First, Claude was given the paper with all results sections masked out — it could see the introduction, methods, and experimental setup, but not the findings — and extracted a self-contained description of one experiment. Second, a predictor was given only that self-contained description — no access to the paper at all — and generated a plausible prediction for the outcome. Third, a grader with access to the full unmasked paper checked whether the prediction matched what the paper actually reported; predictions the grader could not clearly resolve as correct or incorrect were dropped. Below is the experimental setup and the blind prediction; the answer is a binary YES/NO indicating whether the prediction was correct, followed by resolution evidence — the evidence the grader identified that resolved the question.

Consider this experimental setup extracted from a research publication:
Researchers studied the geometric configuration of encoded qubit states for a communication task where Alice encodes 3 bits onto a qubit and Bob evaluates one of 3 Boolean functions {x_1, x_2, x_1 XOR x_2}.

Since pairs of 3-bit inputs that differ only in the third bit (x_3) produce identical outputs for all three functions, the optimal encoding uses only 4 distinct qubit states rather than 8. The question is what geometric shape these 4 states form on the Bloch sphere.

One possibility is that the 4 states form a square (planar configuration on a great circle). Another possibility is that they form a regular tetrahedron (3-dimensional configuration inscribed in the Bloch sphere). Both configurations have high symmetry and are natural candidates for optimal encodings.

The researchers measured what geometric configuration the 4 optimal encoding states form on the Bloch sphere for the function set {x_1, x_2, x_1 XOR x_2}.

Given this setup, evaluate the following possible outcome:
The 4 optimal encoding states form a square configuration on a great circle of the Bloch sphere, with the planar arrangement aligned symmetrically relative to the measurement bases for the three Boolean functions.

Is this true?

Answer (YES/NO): NO